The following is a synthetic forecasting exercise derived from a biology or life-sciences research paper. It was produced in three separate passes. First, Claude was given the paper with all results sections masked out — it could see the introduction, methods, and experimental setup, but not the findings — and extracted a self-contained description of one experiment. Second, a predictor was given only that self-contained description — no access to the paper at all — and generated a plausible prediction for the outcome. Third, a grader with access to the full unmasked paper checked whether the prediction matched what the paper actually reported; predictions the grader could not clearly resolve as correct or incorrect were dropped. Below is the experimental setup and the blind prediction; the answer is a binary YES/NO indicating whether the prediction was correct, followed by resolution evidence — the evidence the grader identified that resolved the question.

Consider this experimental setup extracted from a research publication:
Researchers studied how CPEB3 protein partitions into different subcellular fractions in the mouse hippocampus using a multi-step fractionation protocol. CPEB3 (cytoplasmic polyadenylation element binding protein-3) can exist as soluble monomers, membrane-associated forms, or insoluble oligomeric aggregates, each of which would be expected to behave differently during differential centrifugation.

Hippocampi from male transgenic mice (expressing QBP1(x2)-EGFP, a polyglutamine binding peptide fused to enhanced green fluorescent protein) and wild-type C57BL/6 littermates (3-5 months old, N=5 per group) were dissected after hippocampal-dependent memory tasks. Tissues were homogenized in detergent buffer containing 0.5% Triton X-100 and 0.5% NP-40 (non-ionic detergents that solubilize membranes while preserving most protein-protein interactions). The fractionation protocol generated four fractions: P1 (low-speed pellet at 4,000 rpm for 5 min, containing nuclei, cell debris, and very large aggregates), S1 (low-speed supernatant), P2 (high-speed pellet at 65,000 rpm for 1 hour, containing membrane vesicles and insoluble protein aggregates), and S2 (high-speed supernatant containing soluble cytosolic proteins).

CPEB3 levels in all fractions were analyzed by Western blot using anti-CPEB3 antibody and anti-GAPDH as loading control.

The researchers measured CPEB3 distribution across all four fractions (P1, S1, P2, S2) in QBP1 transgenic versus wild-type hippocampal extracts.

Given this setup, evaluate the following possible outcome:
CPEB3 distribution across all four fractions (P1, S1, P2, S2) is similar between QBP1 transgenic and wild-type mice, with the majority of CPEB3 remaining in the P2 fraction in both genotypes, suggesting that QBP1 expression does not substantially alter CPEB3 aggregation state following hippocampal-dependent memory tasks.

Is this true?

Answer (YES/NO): NO